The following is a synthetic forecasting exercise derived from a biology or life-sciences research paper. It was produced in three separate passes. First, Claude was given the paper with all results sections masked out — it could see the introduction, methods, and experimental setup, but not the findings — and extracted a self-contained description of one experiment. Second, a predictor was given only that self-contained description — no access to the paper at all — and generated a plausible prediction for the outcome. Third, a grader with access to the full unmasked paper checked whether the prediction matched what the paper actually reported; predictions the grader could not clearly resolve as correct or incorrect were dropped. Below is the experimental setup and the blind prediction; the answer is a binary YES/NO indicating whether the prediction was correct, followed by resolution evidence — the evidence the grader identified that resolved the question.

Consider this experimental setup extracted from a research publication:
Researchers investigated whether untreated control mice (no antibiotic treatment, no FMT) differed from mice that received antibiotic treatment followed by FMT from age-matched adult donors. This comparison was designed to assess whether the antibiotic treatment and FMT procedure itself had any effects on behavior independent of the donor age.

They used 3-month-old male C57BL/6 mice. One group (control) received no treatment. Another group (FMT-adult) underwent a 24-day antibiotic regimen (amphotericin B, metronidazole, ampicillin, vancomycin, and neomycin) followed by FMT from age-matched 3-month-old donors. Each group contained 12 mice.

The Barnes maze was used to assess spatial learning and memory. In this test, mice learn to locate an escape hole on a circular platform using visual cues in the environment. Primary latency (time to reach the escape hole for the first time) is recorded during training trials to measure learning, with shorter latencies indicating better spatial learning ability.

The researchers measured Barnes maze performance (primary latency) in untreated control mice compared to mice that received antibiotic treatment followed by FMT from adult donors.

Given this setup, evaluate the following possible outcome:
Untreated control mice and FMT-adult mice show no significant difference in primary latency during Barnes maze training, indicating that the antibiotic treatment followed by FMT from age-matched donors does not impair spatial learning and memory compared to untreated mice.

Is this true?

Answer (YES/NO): YES